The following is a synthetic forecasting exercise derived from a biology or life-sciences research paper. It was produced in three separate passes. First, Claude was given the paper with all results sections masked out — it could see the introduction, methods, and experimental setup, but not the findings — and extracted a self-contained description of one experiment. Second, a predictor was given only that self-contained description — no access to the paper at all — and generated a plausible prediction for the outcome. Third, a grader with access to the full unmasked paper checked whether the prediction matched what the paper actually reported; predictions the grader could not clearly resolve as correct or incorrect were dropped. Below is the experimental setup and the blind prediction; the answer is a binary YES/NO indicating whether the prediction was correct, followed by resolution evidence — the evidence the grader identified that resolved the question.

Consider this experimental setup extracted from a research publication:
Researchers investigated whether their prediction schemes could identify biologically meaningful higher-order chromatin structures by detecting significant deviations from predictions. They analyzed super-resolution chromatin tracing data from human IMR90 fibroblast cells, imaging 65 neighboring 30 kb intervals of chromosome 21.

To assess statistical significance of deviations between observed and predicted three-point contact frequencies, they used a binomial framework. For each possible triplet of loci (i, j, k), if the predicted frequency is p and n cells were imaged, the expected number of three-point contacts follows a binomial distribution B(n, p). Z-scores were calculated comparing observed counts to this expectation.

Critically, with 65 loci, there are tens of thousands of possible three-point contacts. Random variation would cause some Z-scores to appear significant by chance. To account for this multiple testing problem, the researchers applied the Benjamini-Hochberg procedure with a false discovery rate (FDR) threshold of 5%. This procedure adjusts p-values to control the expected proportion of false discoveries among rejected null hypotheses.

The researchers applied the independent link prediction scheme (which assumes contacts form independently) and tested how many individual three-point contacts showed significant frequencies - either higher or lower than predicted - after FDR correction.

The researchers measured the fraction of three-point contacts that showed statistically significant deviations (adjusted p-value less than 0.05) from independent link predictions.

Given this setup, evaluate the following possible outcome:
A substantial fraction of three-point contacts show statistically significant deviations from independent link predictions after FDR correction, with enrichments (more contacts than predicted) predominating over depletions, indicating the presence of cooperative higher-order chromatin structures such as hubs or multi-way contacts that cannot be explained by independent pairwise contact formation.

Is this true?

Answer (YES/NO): NO